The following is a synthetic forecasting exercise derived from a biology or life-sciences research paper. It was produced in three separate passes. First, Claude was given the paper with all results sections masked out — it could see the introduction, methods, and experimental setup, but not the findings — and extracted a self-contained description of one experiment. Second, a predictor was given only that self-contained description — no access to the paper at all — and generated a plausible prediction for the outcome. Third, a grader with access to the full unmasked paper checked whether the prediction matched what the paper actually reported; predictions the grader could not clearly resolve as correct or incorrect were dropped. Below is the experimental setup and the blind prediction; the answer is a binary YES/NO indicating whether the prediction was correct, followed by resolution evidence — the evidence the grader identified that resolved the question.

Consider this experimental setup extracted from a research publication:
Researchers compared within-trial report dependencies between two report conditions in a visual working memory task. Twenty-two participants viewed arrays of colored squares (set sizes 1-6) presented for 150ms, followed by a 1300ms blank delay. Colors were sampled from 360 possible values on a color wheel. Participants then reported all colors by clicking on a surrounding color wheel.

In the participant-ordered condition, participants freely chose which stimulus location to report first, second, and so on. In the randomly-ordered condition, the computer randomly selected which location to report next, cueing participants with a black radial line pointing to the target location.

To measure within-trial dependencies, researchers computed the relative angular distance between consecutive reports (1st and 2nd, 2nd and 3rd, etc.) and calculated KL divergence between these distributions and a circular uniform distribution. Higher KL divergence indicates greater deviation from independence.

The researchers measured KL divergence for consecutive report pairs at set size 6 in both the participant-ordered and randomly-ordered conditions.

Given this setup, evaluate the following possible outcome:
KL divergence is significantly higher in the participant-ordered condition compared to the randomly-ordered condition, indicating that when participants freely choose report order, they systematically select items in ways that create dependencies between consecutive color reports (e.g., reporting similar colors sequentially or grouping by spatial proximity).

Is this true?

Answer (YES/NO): NO